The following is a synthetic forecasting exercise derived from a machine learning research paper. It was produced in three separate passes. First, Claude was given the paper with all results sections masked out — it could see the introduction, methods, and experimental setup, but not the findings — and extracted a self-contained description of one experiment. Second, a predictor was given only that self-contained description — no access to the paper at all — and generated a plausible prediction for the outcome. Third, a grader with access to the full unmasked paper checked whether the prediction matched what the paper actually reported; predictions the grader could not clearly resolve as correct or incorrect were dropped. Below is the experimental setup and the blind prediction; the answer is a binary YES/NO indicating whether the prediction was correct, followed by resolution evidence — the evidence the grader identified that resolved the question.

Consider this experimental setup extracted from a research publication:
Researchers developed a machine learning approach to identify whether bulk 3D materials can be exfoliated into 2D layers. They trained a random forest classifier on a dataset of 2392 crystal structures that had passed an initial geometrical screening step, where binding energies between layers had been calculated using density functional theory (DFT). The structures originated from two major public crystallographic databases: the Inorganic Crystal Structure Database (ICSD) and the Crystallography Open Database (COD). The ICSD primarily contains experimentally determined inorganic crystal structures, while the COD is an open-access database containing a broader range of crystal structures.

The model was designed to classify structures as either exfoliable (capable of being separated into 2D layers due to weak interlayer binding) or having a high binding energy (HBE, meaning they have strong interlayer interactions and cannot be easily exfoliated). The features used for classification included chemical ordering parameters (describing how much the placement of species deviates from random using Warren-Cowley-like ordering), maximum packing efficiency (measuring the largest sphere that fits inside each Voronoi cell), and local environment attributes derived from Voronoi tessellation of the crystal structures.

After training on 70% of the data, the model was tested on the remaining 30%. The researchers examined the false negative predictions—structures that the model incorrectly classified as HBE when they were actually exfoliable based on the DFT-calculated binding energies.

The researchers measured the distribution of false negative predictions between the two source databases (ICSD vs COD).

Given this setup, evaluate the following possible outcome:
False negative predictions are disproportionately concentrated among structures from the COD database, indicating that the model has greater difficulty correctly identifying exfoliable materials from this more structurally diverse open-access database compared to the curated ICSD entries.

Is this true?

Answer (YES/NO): NO